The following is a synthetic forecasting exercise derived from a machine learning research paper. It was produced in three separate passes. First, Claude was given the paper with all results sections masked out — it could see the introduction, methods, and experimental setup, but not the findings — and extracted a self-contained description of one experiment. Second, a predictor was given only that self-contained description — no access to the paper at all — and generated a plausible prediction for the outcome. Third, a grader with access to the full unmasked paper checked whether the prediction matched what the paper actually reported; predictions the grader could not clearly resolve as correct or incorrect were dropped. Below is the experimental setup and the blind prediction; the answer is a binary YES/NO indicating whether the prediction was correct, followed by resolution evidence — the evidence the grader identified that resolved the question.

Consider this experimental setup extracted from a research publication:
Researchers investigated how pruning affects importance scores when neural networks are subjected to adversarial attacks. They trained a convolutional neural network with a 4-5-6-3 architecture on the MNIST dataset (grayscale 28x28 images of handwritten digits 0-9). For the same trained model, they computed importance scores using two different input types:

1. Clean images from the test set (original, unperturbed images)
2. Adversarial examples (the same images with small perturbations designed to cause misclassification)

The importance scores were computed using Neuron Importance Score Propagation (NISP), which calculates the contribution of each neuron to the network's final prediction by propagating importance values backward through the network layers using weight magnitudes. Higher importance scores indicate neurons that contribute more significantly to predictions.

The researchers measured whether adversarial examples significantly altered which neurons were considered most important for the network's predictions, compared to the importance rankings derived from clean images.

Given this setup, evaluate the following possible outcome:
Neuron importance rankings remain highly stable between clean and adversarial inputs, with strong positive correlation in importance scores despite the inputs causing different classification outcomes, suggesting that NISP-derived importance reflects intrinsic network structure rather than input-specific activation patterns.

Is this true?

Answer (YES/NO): NO